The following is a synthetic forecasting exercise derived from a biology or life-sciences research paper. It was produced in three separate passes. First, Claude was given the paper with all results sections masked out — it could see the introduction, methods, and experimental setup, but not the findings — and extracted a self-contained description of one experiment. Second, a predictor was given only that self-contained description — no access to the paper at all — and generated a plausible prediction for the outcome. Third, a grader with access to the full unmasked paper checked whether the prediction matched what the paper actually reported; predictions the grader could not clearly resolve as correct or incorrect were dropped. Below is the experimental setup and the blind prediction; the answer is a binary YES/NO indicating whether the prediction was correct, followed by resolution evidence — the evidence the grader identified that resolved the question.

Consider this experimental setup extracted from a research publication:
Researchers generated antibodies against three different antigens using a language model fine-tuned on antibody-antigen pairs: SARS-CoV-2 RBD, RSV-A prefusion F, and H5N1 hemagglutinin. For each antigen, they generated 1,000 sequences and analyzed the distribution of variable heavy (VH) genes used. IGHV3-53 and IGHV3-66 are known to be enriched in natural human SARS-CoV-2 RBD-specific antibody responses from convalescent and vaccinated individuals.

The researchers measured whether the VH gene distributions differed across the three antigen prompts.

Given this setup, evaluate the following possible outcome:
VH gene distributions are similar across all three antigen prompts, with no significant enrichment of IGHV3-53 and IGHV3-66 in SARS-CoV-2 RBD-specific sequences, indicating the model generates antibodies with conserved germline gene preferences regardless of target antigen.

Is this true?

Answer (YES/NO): NO